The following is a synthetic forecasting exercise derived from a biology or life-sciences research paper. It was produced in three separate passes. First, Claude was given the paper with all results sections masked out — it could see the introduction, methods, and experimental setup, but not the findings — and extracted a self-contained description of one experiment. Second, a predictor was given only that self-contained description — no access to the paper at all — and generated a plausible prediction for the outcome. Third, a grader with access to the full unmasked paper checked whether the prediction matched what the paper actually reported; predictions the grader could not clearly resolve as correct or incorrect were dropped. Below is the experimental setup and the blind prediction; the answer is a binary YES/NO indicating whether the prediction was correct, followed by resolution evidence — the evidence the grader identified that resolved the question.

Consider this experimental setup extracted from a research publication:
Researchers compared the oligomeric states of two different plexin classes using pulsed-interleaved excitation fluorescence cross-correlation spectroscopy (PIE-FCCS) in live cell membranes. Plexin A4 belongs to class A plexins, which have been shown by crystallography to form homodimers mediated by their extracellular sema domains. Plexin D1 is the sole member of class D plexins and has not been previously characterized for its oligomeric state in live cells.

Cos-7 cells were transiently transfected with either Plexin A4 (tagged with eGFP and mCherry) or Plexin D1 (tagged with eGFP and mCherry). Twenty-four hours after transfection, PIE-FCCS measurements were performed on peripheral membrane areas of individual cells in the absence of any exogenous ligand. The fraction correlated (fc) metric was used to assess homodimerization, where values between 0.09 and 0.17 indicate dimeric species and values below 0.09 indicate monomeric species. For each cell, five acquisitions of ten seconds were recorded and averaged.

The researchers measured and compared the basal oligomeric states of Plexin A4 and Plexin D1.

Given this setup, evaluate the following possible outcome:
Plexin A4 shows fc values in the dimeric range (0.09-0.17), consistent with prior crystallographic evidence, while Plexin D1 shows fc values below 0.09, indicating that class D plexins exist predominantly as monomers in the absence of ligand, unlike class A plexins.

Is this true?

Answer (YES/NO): YES